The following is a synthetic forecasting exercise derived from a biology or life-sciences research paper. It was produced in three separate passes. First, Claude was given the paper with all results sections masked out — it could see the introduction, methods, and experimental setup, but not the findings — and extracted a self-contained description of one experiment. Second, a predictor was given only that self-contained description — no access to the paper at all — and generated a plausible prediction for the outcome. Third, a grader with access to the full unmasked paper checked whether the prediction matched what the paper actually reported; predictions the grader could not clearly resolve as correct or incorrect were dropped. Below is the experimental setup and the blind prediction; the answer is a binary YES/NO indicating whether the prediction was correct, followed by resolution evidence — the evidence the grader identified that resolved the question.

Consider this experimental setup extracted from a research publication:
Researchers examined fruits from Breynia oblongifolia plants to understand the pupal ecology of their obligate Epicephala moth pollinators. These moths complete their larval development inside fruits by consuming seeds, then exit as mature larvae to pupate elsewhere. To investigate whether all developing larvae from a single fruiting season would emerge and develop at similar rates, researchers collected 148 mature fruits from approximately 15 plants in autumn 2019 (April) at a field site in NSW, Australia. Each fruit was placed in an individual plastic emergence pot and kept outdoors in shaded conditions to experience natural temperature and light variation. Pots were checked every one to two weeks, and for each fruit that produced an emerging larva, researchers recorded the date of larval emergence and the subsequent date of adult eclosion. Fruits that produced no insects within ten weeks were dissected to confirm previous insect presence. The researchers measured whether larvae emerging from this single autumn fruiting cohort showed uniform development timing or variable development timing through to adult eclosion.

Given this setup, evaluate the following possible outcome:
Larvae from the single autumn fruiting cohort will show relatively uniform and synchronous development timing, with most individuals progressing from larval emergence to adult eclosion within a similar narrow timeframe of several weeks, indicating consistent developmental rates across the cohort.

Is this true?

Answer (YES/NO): NO